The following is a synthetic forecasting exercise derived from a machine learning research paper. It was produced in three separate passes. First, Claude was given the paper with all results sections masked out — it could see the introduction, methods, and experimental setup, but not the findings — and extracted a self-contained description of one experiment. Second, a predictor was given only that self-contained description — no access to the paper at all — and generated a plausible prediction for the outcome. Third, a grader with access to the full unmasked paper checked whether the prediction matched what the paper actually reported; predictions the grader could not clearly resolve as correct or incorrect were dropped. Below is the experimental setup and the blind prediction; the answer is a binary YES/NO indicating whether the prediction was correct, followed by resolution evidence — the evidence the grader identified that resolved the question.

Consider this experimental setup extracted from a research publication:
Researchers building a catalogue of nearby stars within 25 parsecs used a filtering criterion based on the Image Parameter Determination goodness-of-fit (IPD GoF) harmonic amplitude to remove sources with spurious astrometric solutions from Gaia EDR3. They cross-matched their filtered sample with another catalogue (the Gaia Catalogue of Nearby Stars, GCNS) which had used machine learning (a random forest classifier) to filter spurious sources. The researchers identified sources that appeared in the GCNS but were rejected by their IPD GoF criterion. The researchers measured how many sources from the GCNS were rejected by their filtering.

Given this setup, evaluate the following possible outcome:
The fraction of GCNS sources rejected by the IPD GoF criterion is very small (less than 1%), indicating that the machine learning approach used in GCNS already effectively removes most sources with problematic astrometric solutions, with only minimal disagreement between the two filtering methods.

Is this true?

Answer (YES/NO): YES